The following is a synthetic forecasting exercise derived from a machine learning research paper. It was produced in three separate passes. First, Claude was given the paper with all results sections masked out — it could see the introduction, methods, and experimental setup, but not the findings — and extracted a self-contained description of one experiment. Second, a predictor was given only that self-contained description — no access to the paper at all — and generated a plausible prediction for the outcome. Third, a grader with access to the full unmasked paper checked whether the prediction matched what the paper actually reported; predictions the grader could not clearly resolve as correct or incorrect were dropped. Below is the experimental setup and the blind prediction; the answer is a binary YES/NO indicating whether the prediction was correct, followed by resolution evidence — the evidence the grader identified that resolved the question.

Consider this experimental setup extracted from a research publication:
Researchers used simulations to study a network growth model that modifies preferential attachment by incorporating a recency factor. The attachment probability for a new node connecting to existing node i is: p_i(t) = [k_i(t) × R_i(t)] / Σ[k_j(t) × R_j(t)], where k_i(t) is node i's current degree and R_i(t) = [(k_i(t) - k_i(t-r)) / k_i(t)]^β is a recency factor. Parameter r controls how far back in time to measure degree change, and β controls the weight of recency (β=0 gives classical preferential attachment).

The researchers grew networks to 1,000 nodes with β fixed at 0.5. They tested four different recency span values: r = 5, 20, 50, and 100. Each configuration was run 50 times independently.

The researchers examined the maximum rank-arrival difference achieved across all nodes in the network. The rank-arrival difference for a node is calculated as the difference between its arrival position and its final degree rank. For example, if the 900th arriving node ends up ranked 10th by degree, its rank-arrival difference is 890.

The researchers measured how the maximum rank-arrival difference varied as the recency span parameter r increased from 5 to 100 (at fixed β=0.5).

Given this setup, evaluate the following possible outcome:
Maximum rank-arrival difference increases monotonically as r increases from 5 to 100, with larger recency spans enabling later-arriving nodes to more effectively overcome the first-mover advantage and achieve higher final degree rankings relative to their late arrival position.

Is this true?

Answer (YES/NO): NO